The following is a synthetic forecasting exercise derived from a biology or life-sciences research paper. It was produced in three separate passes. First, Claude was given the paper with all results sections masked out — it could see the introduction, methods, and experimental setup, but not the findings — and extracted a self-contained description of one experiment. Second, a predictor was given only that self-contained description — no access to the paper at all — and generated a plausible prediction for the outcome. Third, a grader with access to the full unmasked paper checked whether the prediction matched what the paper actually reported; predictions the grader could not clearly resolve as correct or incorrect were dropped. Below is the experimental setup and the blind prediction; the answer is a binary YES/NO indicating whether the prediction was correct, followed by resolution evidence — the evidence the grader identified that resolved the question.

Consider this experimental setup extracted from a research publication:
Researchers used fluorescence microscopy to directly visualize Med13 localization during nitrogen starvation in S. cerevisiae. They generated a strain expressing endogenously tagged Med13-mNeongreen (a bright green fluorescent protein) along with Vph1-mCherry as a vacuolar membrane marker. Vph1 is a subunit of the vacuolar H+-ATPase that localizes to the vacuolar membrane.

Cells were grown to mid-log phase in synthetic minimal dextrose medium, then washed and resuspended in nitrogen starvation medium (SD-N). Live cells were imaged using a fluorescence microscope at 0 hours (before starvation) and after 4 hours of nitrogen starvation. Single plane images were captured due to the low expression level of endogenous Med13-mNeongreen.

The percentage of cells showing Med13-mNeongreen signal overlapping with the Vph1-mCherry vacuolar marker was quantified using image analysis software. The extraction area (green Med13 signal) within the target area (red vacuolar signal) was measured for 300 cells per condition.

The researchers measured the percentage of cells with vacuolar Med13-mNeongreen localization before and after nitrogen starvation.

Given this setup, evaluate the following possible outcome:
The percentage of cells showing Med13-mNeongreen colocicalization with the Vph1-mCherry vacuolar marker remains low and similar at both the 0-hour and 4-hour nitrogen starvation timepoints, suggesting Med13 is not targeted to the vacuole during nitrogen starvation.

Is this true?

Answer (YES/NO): NO